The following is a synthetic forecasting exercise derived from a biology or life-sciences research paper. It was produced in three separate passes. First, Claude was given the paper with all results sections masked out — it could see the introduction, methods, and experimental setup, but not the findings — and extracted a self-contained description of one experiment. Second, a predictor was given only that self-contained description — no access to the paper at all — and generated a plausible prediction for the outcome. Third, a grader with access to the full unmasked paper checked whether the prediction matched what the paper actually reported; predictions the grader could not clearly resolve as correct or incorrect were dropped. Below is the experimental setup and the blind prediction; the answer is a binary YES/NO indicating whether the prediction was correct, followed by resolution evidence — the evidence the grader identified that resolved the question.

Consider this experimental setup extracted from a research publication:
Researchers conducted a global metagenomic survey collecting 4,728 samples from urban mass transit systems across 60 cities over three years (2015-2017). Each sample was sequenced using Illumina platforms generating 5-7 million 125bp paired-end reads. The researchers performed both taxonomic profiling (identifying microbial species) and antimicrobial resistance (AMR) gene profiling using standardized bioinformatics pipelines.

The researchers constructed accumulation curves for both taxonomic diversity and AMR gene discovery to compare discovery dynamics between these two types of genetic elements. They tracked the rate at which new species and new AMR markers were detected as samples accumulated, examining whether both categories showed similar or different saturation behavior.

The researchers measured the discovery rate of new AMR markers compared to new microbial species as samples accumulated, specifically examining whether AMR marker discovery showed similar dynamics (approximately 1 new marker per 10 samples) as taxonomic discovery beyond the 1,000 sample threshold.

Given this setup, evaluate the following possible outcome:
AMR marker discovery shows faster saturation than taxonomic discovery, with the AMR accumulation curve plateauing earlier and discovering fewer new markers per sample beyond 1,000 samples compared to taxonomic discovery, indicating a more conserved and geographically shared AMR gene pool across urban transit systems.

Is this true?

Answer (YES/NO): NO